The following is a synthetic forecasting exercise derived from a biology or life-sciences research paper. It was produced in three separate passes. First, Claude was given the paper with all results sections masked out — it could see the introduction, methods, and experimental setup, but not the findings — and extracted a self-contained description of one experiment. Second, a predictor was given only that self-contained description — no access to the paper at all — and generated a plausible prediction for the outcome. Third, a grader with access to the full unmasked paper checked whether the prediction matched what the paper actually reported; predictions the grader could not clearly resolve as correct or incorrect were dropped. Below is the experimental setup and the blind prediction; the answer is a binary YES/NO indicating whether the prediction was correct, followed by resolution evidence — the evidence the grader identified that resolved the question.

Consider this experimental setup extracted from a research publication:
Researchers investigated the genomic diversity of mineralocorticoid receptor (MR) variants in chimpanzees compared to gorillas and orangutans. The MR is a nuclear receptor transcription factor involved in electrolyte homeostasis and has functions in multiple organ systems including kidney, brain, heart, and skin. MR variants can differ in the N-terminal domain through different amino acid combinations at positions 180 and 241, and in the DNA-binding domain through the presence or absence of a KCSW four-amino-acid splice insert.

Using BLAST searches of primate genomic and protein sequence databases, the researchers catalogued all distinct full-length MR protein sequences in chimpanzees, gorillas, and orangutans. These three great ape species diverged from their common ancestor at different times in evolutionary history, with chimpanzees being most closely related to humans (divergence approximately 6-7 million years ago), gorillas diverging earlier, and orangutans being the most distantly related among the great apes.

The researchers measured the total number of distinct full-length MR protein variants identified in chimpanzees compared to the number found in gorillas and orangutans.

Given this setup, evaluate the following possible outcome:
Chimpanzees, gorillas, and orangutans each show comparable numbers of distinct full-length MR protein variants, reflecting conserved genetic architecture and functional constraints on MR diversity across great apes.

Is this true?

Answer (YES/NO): NO